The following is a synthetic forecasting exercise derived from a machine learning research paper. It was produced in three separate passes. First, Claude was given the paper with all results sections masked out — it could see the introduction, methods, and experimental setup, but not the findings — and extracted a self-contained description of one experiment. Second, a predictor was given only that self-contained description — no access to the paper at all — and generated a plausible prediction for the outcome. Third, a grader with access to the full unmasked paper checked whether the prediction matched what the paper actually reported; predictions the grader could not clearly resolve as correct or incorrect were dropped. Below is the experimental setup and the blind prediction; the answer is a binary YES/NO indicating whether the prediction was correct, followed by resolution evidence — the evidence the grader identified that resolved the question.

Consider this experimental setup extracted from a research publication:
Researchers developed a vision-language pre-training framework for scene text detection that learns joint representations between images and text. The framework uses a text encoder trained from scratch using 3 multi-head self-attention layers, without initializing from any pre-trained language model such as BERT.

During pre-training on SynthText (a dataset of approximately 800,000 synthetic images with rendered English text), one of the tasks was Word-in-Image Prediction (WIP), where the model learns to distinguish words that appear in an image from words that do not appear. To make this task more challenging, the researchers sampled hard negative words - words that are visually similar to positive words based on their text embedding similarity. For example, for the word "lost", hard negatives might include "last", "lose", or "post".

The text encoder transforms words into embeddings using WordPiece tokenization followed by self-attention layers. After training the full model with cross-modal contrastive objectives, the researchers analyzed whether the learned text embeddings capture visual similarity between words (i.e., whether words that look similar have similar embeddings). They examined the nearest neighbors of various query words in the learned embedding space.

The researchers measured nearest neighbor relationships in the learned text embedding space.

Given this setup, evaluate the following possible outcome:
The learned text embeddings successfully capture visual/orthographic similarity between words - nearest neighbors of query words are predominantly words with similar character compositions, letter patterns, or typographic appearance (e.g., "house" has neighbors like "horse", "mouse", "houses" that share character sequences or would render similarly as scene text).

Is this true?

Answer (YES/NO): YES